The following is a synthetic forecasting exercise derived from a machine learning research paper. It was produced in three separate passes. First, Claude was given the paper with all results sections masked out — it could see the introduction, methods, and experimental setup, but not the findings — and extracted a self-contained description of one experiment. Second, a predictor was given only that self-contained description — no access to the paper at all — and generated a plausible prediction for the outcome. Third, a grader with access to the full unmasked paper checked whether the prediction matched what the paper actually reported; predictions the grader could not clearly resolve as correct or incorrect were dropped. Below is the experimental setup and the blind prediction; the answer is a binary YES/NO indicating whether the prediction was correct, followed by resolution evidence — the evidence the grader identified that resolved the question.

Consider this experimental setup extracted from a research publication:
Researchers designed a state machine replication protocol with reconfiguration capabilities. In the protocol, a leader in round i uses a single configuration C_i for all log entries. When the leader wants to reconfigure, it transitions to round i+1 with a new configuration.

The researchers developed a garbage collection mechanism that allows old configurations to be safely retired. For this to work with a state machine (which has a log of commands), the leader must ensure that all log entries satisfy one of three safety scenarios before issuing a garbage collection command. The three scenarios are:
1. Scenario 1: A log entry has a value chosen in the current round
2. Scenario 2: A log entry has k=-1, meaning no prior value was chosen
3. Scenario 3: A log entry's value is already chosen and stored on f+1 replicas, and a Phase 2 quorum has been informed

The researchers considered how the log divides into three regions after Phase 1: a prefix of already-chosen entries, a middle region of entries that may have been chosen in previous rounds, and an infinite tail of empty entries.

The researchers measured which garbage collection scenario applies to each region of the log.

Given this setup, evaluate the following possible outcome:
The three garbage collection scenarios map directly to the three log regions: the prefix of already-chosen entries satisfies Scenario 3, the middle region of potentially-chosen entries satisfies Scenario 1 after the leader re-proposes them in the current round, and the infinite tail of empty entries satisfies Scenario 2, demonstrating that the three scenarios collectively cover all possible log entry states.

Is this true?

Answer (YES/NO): YES